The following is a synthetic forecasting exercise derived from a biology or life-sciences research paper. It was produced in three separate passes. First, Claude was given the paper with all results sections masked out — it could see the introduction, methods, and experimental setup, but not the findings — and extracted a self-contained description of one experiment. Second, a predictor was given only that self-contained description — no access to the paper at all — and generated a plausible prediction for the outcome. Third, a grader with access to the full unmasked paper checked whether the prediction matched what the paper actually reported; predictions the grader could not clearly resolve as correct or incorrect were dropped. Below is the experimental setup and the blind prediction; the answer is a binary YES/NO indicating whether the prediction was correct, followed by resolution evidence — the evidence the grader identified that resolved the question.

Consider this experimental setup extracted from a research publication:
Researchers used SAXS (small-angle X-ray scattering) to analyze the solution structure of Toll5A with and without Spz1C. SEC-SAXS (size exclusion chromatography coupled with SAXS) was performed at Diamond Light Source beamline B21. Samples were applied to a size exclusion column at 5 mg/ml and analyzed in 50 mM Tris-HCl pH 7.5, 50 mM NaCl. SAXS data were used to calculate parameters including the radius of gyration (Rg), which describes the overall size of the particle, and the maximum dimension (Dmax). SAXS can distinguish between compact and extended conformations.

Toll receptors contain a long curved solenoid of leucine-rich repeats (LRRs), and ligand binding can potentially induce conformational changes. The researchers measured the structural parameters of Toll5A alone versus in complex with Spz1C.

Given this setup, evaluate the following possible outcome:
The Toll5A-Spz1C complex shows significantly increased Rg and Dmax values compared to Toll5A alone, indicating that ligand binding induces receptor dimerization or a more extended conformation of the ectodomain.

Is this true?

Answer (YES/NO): NO